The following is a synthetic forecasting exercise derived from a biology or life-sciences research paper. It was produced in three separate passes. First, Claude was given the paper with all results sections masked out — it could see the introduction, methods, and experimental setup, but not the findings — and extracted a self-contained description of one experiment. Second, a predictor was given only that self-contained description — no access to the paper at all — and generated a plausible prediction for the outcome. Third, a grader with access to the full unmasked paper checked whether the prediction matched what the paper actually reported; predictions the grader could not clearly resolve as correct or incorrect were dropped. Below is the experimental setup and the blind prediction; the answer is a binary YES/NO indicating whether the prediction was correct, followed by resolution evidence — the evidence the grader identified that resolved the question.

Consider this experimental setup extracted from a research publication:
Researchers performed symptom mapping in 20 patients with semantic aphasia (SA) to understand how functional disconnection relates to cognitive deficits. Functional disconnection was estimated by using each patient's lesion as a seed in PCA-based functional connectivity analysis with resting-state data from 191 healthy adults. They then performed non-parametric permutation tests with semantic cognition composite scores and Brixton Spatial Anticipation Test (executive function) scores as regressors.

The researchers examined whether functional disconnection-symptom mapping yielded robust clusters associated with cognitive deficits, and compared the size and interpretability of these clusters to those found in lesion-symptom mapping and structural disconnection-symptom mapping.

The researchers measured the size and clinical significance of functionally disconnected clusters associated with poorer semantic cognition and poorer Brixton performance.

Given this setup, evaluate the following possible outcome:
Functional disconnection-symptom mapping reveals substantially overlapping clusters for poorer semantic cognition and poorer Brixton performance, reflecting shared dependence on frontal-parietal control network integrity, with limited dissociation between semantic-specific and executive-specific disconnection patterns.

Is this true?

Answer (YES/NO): NO